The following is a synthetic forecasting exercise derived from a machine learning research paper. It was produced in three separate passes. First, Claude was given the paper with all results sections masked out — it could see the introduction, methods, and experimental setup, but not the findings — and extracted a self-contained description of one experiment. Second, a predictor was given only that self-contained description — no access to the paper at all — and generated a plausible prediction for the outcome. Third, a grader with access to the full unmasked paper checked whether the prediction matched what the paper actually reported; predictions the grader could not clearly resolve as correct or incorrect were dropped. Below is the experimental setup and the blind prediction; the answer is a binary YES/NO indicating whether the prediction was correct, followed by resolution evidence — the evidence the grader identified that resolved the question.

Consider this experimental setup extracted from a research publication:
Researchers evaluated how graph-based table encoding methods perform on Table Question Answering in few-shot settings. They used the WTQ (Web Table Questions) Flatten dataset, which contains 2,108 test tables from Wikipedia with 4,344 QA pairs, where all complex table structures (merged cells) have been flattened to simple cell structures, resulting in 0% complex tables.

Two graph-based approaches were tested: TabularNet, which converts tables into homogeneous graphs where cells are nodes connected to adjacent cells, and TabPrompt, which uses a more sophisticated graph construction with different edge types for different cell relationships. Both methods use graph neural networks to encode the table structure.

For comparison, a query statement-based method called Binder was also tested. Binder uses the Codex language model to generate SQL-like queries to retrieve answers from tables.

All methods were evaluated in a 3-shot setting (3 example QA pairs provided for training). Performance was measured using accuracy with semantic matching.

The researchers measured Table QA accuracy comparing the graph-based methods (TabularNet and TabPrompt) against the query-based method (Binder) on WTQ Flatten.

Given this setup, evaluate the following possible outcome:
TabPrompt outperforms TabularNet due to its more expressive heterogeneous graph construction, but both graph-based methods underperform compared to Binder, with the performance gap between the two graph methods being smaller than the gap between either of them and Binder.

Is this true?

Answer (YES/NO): NO